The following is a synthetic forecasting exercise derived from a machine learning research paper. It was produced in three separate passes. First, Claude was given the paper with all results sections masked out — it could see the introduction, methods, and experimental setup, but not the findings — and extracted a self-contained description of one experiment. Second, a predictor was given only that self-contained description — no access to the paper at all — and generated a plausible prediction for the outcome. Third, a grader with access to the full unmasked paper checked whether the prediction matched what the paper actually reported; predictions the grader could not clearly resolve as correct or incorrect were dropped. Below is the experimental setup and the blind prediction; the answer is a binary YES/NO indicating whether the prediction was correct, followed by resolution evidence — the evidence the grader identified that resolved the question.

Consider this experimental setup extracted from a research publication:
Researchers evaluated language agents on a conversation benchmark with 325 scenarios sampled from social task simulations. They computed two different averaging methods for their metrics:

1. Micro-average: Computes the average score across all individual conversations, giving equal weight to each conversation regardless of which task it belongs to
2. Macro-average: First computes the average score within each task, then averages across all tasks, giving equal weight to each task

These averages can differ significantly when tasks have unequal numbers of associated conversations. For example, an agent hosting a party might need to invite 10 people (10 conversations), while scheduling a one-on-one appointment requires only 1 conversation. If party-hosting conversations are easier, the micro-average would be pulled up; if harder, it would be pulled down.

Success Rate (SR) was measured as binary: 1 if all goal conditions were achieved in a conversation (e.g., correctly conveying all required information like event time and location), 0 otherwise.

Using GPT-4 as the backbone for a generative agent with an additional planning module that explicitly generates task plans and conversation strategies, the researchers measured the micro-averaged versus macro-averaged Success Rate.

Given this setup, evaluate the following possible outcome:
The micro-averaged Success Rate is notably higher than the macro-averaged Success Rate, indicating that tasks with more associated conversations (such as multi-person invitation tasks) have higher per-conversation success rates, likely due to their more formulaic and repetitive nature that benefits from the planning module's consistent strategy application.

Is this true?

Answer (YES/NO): YES